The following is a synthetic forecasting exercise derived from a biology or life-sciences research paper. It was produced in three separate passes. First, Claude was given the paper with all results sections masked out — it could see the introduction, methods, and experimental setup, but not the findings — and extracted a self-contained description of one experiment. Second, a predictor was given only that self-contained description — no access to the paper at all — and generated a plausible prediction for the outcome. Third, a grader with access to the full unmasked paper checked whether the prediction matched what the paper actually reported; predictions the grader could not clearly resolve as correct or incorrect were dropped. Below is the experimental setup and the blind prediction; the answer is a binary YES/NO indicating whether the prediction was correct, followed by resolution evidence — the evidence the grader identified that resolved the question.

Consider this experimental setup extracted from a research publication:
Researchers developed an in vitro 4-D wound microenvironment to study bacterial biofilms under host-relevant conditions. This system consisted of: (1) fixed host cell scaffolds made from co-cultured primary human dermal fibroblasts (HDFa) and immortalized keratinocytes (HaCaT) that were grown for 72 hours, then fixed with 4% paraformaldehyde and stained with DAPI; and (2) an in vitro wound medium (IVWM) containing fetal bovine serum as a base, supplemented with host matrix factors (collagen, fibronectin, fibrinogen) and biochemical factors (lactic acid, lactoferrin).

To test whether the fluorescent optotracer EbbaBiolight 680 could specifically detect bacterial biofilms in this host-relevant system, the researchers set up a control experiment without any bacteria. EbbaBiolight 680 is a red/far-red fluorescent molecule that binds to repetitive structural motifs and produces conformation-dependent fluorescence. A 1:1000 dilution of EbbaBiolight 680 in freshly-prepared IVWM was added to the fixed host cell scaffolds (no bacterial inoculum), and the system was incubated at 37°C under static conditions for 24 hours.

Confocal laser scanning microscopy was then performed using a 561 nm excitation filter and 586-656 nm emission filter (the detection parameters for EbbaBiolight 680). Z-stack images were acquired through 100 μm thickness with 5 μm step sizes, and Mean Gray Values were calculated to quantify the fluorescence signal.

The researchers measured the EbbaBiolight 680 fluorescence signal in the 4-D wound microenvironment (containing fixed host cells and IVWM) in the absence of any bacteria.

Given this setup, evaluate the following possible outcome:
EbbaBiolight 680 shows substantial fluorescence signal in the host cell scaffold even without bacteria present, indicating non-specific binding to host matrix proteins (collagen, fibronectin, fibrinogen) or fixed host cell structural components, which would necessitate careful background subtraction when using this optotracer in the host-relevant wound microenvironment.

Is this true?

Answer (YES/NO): YES